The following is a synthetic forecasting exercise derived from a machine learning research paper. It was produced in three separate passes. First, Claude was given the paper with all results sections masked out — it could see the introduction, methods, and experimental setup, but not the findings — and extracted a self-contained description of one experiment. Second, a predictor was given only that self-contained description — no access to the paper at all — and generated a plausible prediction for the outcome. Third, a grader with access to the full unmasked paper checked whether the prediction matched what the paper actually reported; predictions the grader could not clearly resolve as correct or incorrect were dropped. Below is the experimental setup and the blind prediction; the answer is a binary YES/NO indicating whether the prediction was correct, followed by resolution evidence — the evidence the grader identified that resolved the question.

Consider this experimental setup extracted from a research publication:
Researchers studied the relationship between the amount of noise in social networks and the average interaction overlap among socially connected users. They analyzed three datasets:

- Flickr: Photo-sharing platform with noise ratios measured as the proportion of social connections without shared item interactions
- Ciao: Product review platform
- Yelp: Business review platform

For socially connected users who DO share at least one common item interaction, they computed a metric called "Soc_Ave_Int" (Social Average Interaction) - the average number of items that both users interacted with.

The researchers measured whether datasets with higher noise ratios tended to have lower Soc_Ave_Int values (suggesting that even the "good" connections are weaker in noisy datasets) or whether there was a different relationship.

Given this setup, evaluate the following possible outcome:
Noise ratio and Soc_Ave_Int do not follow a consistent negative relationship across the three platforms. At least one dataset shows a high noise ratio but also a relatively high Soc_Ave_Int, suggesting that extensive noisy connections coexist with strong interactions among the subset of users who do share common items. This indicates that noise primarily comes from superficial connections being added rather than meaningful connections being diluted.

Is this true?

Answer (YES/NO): NO